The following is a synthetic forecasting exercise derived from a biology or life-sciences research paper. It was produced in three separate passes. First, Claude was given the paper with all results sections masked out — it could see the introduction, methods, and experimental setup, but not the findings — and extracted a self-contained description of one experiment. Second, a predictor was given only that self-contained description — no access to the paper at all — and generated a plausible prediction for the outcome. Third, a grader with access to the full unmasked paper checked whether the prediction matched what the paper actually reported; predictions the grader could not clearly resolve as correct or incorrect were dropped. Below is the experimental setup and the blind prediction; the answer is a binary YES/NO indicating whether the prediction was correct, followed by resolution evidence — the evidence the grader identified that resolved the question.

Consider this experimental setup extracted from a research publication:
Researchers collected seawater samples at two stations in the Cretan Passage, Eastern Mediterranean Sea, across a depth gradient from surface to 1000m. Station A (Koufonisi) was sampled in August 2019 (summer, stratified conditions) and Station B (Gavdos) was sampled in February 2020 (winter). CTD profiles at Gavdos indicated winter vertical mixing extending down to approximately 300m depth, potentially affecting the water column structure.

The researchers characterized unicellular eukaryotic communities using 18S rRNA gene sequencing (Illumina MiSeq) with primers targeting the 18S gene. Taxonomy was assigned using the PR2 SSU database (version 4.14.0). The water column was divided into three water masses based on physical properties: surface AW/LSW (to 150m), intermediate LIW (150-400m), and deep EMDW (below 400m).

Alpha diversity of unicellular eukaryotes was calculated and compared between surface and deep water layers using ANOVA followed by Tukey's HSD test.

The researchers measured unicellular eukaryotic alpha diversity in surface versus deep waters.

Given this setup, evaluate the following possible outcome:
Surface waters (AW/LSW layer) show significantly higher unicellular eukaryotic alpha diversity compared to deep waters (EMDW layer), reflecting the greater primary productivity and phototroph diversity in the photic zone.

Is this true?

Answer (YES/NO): NO